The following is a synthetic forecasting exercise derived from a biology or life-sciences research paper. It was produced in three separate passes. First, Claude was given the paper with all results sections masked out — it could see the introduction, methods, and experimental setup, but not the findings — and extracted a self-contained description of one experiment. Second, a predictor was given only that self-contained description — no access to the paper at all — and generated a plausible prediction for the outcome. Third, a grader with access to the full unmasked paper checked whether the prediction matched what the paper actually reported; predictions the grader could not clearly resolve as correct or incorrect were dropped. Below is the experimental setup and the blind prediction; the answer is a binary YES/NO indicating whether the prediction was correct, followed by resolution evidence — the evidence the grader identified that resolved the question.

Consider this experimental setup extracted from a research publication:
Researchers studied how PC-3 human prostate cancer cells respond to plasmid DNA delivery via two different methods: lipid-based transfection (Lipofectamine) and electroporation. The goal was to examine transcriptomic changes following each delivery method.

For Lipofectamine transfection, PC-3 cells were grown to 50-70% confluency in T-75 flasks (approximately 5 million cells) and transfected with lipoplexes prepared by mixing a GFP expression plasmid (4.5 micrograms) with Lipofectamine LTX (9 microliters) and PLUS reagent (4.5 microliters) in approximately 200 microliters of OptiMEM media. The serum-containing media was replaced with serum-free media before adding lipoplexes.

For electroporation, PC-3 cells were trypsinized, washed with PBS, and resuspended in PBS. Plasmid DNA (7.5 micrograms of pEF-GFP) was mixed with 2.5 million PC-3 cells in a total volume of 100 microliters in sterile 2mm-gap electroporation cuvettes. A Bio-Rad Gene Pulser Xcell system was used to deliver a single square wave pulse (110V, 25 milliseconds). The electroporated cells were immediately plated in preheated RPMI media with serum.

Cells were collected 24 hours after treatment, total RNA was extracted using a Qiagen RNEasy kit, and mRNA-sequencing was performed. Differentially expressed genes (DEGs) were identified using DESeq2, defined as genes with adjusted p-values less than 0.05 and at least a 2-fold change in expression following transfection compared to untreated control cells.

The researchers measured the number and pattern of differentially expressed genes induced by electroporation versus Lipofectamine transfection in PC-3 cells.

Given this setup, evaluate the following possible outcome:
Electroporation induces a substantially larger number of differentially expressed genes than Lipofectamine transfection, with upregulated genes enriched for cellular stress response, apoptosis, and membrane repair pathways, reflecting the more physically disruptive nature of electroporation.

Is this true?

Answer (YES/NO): NO